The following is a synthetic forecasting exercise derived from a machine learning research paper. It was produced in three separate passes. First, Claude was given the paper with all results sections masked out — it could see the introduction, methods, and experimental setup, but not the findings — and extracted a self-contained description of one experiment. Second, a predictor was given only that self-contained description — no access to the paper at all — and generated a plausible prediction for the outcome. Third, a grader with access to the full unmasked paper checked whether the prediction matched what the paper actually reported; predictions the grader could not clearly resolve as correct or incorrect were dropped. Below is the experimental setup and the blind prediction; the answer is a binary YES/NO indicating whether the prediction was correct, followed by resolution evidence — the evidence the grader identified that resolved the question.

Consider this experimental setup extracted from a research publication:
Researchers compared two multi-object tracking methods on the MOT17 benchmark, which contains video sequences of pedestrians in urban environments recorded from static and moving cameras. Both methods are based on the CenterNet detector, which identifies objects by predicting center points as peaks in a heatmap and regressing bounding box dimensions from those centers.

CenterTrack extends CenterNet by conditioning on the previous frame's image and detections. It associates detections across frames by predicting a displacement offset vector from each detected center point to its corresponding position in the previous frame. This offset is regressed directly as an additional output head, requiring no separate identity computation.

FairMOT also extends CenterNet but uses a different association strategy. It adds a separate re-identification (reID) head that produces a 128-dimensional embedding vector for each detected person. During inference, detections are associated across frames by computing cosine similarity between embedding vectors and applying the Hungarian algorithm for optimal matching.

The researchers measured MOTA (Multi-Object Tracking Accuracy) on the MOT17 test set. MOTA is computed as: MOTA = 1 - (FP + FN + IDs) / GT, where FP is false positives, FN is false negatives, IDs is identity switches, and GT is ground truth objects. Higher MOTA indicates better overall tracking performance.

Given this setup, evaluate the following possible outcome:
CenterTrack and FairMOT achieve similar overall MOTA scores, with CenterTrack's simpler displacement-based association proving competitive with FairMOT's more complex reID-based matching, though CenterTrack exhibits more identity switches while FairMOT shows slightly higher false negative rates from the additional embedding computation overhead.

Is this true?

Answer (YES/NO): NO